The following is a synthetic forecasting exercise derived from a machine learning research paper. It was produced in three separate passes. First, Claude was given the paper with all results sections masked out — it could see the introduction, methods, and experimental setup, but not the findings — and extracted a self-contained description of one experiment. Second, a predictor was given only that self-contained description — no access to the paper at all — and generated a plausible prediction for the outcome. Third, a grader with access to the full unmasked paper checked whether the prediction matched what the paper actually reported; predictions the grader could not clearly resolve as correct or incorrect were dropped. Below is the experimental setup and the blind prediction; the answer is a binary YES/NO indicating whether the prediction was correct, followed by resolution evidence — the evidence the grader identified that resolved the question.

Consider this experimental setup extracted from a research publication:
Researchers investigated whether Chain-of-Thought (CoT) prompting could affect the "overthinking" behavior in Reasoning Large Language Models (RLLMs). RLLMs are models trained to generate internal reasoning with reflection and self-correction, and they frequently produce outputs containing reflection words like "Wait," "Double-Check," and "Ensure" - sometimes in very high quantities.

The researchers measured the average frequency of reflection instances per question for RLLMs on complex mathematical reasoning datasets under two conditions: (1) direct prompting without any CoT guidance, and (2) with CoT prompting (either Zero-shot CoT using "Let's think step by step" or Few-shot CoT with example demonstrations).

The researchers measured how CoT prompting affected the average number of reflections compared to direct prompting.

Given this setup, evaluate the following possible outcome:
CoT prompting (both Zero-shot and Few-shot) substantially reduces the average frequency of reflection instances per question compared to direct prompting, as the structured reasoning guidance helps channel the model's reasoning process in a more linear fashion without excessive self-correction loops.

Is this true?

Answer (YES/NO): YES